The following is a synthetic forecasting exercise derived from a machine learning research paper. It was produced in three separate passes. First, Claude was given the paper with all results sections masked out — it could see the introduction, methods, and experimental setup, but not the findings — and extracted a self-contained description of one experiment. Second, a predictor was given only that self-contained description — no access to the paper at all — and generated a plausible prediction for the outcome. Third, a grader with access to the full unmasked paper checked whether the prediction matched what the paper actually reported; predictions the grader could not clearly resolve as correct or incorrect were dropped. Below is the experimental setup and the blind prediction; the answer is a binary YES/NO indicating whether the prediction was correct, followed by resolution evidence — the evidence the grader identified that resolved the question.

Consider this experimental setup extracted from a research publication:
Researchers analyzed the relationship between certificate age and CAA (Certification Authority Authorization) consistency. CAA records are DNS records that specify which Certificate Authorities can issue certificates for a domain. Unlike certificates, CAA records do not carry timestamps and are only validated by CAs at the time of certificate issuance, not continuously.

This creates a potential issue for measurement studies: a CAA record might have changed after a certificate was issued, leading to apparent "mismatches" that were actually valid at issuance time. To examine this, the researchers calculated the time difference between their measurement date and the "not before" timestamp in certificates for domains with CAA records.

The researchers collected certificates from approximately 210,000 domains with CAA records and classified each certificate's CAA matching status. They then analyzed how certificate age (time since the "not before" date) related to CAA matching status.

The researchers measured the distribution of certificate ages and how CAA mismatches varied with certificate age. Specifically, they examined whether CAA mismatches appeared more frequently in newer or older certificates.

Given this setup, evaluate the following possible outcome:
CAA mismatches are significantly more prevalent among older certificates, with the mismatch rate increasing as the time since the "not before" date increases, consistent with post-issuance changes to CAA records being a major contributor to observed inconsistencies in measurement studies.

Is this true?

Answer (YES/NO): YES